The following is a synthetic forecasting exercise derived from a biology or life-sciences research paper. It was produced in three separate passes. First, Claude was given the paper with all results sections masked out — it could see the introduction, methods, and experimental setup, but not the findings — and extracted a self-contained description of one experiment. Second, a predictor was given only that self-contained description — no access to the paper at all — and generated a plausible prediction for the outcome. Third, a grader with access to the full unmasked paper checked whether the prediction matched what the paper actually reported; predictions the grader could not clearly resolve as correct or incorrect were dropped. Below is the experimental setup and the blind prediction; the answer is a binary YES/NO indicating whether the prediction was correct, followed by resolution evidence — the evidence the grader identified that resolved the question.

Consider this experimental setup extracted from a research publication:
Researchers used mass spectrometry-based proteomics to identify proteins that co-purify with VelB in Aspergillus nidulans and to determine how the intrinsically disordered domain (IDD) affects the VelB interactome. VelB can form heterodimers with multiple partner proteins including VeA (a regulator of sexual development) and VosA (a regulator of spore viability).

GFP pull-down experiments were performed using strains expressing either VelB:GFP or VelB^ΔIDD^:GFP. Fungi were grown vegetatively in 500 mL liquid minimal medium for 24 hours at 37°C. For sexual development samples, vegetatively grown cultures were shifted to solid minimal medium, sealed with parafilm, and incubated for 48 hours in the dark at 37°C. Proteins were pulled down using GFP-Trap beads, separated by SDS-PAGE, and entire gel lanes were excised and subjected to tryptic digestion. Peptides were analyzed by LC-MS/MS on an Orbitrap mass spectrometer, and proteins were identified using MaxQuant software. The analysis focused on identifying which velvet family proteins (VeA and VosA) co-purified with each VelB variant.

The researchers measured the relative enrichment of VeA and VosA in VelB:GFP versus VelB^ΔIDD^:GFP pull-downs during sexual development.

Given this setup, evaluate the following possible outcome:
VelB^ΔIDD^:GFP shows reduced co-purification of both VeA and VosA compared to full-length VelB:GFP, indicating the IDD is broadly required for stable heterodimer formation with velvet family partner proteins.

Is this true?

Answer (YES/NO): NO